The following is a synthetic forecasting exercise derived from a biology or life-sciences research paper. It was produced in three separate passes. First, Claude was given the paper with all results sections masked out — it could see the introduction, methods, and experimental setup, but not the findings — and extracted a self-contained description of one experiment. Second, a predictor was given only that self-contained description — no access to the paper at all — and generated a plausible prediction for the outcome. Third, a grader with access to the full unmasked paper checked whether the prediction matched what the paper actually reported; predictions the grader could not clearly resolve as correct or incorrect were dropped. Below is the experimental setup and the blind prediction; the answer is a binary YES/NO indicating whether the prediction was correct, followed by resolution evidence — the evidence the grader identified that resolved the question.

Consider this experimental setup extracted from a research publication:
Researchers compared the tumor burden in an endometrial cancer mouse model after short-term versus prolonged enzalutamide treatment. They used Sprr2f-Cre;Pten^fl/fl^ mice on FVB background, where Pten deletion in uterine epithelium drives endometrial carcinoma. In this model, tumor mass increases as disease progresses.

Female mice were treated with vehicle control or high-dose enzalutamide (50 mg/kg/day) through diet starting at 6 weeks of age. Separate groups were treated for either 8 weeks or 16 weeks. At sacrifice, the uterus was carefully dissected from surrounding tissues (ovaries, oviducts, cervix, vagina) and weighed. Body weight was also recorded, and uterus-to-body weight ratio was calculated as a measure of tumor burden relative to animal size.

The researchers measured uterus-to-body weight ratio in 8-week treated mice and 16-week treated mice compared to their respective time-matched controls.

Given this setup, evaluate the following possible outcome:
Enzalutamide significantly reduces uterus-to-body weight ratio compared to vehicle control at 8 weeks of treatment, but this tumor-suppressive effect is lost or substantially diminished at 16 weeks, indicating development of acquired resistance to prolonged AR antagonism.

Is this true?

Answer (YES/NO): YES